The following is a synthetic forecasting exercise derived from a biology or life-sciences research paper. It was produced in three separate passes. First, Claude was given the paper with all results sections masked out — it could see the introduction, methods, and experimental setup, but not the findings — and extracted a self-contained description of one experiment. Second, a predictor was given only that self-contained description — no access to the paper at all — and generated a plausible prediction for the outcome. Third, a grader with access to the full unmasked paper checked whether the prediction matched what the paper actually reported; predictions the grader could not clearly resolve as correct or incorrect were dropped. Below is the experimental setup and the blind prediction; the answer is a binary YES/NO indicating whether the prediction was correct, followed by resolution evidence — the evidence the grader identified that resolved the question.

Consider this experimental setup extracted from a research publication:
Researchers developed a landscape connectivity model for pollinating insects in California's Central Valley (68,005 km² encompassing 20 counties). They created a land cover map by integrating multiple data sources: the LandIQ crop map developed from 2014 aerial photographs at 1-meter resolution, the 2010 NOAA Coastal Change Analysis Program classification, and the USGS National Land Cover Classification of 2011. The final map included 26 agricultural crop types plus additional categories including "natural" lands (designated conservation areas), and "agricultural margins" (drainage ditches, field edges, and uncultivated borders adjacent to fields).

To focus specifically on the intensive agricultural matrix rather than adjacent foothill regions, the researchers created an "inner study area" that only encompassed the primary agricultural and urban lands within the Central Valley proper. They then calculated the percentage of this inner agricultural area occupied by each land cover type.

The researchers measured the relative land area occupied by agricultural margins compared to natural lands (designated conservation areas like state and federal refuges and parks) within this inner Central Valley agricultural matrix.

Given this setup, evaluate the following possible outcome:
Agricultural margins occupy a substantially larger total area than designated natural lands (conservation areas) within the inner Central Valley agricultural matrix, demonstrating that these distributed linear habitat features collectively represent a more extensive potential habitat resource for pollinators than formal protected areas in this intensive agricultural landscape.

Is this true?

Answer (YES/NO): YES